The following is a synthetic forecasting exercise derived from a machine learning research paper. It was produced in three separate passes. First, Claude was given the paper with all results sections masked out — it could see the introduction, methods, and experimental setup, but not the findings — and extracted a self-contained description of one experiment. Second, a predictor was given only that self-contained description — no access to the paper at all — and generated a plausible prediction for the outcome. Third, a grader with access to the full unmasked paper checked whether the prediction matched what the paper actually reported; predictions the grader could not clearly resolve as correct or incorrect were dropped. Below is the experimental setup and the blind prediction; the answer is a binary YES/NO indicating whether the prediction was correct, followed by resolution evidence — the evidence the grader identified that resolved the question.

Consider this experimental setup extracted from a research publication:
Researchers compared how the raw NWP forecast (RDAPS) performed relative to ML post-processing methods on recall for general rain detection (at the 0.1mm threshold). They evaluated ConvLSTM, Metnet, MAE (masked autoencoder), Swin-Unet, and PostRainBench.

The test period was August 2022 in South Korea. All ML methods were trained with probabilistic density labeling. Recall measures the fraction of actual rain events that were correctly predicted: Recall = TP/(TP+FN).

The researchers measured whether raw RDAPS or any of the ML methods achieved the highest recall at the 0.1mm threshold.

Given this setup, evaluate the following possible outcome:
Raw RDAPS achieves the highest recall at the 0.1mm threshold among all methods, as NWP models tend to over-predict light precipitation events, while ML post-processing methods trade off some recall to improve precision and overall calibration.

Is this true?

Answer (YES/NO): YES